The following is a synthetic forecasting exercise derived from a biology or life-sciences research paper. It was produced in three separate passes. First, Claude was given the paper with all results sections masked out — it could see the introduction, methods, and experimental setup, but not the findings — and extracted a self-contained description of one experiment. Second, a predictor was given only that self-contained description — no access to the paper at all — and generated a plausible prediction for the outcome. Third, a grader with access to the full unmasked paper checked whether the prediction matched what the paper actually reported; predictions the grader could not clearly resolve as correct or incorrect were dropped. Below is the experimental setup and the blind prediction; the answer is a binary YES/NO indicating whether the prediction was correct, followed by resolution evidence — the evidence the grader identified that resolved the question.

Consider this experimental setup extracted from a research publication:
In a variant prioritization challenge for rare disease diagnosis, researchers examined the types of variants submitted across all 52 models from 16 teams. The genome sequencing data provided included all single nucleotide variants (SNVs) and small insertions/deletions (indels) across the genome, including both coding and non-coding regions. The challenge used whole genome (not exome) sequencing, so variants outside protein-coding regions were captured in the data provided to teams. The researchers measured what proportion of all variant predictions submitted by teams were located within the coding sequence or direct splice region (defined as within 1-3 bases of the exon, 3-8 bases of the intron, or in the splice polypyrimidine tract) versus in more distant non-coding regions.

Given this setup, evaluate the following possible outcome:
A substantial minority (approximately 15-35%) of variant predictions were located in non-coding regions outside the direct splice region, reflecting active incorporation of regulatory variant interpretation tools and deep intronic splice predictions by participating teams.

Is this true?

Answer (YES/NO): YES